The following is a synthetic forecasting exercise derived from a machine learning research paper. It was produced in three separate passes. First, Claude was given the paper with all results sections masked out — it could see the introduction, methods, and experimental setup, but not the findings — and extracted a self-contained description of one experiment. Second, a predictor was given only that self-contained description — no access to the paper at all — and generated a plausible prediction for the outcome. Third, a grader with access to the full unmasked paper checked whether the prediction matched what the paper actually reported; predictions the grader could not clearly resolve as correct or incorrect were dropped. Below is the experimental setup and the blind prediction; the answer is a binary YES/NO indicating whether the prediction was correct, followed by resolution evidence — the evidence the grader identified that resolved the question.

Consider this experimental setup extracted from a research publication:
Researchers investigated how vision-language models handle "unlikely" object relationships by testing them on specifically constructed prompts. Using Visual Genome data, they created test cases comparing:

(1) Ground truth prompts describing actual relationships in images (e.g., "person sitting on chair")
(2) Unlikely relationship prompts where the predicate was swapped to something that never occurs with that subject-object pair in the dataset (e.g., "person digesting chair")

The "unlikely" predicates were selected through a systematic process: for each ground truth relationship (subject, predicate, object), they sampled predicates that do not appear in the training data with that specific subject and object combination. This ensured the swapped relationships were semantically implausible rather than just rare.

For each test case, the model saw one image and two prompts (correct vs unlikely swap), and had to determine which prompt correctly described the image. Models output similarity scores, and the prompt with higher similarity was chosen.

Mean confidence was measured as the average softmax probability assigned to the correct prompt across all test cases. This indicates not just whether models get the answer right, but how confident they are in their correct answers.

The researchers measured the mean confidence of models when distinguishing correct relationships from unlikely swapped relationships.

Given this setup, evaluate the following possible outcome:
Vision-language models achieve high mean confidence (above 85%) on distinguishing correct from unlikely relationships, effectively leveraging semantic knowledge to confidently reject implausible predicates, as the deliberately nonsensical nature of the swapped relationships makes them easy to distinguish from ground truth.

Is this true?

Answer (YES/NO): NO